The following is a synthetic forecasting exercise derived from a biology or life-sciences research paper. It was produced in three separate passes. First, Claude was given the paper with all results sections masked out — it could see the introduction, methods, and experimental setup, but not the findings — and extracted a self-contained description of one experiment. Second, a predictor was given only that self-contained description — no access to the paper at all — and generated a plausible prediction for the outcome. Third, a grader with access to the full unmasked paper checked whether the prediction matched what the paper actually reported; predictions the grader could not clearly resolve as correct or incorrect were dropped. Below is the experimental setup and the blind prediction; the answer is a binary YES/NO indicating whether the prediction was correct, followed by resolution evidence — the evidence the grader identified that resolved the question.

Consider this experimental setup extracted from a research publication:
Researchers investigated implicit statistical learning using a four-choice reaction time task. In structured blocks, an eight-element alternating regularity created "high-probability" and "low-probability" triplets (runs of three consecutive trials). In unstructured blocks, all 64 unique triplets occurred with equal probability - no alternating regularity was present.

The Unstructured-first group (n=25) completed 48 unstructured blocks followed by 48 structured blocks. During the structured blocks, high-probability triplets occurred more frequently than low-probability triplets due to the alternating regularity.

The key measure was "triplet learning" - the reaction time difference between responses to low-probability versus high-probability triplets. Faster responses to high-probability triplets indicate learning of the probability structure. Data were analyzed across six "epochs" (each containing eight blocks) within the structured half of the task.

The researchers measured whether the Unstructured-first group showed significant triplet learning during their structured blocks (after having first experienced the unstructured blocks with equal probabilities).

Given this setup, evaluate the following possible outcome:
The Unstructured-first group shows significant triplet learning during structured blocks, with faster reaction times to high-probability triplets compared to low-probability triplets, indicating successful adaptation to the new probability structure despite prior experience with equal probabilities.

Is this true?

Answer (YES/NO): YES